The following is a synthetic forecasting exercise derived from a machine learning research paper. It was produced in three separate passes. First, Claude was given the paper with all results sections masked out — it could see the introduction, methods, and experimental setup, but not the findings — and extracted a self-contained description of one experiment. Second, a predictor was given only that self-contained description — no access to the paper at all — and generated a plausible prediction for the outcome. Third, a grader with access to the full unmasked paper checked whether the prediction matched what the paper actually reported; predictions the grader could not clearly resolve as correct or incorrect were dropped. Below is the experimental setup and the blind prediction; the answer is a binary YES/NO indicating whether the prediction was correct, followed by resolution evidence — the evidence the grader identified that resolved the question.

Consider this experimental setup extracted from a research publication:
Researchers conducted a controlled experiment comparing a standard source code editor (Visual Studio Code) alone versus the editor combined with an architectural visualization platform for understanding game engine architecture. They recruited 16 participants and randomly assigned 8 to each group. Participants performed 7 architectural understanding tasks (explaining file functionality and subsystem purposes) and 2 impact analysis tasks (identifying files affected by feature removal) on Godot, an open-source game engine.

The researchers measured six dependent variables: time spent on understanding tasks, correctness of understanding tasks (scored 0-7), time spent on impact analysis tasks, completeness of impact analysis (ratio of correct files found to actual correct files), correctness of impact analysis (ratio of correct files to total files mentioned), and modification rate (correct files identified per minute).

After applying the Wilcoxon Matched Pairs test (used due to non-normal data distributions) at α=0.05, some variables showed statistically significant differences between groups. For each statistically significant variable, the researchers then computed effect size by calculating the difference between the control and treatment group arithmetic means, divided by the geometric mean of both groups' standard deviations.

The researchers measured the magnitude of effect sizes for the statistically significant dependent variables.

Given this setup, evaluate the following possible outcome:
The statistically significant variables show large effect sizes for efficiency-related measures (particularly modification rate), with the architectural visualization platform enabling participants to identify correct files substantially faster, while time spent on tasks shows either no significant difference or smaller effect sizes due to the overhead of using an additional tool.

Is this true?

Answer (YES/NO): NO